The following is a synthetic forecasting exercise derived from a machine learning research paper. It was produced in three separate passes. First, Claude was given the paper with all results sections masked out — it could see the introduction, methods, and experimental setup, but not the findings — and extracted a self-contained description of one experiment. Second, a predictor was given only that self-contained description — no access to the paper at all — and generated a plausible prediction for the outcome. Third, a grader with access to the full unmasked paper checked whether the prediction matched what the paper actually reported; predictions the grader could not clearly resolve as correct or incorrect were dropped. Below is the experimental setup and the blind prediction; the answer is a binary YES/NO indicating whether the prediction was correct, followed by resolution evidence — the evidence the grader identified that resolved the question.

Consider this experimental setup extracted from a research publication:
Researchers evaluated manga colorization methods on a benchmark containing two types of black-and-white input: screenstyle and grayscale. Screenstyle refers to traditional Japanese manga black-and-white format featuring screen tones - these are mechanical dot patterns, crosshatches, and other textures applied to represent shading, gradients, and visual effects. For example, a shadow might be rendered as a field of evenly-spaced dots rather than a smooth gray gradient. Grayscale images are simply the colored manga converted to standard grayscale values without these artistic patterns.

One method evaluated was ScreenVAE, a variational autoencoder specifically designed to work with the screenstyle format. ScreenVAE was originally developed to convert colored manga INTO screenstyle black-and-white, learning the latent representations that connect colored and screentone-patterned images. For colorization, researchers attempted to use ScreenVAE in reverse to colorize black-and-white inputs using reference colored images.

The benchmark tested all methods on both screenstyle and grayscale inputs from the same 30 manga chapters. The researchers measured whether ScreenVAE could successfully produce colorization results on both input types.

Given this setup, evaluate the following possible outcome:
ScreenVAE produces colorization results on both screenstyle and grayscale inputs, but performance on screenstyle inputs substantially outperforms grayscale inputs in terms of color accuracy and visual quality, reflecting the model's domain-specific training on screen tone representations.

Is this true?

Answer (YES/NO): NO